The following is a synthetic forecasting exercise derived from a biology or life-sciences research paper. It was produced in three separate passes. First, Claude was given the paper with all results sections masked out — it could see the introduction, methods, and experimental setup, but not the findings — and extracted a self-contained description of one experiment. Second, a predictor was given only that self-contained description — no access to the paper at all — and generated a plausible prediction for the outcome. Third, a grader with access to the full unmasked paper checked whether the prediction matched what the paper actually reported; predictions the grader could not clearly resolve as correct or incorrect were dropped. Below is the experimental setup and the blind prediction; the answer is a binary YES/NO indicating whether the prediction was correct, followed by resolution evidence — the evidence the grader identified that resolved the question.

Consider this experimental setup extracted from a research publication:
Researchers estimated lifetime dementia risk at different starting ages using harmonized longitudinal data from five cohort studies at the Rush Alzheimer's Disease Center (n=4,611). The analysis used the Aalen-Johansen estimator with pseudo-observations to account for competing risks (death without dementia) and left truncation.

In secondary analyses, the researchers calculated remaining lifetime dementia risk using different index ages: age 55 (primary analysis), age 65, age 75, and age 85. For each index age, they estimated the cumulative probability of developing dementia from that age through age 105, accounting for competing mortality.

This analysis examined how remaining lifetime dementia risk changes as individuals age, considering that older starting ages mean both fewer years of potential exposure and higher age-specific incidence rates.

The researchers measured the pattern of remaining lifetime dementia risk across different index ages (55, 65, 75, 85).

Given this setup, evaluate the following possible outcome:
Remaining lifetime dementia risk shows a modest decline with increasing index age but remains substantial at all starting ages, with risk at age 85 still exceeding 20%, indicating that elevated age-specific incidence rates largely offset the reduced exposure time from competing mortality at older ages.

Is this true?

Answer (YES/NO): NO